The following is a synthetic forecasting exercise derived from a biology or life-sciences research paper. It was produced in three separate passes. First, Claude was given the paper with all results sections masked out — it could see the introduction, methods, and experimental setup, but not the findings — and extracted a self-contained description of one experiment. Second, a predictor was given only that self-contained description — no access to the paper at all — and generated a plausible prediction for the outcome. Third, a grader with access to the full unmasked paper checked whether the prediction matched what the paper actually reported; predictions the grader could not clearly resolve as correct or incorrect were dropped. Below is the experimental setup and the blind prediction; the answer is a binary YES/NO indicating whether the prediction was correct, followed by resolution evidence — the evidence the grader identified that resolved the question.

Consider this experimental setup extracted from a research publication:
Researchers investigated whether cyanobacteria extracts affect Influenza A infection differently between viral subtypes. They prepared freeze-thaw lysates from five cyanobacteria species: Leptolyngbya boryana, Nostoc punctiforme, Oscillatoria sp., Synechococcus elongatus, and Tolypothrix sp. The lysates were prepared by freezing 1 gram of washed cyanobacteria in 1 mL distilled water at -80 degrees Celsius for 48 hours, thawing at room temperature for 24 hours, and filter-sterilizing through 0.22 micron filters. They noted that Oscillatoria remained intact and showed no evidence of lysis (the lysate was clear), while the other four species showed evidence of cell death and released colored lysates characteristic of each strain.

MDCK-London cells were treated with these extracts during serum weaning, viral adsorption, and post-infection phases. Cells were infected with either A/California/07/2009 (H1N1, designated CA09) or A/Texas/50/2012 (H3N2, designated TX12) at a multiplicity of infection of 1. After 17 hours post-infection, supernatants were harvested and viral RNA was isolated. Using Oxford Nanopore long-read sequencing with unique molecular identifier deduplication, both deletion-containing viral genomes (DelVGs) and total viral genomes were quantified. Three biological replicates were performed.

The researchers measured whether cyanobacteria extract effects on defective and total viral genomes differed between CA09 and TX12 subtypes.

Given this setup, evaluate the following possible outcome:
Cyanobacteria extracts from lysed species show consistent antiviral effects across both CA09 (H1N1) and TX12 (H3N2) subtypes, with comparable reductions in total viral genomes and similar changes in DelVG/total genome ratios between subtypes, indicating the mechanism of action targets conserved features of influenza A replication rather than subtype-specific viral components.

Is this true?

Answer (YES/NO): NO